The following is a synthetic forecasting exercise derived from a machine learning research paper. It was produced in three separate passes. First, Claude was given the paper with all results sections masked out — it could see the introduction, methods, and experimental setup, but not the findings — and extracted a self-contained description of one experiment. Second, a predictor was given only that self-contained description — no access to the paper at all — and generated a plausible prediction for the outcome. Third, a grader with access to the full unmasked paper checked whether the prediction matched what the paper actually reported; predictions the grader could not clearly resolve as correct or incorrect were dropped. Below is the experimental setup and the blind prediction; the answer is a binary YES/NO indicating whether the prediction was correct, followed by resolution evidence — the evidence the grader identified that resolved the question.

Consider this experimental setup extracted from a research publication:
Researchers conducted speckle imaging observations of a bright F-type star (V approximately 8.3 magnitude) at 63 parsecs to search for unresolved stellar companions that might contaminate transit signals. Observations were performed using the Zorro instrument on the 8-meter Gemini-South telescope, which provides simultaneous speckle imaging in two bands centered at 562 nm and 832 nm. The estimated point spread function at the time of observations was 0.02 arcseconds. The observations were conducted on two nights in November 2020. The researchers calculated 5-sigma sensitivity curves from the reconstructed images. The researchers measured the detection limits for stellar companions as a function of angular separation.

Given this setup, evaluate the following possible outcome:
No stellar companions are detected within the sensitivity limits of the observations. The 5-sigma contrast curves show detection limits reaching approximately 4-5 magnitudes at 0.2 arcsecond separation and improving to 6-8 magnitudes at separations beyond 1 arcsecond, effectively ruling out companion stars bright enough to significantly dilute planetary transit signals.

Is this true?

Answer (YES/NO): NO